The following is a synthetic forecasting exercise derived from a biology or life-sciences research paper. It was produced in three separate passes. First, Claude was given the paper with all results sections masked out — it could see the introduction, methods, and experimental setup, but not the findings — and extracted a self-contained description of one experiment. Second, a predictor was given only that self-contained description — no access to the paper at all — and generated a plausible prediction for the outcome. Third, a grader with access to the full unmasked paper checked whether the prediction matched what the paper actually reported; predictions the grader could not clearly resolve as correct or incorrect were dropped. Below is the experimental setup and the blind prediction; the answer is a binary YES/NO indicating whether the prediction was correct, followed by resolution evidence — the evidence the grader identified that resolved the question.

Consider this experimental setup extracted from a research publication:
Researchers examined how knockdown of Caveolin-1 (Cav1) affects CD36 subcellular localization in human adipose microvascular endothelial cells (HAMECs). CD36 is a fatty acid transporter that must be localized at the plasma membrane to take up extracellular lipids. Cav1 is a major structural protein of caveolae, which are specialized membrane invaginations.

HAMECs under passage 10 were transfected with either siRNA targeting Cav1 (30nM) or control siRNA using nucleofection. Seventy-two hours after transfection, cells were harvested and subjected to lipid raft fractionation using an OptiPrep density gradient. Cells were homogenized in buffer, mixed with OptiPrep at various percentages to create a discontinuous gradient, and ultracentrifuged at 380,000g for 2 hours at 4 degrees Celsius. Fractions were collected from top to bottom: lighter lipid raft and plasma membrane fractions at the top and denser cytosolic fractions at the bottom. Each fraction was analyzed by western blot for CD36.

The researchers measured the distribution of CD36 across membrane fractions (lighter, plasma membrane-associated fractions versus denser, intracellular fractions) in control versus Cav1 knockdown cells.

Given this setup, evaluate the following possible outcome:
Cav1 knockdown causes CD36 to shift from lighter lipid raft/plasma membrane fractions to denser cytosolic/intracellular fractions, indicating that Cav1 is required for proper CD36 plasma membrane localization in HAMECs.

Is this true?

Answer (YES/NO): YES